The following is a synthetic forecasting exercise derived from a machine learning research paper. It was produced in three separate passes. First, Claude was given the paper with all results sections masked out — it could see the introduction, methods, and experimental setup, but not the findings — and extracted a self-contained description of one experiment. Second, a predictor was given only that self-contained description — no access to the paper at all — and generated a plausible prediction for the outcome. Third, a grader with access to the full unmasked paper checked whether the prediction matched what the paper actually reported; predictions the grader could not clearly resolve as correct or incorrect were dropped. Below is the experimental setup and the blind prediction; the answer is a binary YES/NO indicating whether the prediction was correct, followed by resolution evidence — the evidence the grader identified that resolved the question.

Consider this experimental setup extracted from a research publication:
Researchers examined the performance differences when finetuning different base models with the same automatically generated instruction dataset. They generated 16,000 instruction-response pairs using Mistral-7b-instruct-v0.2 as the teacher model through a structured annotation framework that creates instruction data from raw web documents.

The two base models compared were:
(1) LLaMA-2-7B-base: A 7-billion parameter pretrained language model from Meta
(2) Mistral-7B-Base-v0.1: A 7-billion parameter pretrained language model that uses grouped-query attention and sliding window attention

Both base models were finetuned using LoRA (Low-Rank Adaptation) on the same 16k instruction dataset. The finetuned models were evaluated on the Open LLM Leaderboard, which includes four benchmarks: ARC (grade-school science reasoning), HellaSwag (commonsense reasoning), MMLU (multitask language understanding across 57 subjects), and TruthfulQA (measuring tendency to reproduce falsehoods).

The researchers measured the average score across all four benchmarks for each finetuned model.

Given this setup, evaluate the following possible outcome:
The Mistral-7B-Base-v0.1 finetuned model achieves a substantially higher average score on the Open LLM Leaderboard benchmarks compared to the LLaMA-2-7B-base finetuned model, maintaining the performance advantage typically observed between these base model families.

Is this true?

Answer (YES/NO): YES